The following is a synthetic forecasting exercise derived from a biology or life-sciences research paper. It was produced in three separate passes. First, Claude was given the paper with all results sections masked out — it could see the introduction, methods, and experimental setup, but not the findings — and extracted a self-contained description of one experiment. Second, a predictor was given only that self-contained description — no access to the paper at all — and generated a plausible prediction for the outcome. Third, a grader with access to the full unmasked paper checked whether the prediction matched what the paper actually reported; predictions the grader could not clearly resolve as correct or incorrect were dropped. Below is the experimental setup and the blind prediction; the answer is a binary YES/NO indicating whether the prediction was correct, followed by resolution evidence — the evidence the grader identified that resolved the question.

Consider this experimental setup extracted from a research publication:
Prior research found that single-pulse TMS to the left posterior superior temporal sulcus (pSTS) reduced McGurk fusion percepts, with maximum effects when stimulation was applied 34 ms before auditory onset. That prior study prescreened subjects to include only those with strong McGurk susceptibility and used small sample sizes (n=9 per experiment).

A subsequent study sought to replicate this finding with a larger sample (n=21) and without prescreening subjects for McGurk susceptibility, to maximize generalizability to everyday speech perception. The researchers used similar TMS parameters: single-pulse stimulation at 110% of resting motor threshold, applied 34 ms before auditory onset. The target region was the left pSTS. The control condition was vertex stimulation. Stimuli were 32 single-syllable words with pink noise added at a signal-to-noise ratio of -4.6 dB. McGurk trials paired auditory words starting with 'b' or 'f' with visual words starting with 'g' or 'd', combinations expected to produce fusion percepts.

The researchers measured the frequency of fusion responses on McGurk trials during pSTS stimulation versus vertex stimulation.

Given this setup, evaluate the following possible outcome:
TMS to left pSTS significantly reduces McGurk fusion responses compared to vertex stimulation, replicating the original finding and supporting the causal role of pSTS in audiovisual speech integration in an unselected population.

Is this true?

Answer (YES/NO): YES